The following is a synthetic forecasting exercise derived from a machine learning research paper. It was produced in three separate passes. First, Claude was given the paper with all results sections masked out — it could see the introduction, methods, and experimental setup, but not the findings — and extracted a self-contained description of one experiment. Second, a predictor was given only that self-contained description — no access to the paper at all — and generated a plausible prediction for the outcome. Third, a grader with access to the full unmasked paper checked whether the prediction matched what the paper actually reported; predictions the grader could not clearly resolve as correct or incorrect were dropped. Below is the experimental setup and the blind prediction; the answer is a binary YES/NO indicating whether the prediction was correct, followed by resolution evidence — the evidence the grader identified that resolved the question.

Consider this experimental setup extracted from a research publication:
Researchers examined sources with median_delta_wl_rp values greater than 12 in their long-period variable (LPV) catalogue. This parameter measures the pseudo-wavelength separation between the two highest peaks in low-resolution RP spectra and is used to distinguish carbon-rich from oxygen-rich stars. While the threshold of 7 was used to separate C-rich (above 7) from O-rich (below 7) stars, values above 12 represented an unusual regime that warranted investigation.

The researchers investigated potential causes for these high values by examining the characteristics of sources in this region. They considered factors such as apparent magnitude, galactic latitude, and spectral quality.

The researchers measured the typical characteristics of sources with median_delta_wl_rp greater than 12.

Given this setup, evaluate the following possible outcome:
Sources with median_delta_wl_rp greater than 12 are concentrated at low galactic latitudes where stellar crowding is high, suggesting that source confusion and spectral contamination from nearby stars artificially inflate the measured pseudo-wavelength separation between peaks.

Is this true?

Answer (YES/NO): NO